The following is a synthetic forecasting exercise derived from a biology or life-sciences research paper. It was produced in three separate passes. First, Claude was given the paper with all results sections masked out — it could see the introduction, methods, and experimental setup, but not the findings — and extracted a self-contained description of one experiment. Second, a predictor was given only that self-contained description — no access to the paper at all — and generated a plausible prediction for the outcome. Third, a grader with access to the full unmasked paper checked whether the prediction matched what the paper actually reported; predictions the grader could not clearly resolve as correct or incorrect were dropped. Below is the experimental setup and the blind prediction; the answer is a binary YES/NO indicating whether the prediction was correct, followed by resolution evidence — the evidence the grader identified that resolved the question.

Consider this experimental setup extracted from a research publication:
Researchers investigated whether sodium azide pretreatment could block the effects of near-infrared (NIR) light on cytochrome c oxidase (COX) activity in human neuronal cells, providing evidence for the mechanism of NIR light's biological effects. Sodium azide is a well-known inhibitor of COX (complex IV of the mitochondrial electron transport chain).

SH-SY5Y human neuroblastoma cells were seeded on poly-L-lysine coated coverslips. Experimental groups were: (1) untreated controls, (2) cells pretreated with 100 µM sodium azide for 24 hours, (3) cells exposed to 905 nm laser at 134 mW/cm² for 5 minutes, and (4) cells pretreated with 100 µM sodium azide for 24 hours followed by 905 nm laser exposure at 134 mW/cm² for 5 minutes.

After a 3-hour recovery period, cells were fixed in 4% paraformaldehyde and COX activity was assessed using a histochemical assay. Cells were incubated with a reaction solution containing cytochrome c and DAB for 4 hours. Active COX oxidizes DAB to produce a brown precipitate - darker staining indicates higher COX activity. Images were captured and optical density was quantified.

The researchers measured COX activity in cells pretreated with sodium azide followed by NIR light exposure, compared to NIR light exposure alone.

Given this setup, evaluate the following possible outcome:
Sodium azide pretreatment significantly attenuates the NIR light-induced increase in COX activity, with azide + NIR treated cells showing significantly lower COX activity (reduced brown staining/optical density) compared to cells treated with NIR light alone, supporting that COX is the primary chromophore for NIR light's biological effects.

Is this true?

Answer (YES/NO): YES